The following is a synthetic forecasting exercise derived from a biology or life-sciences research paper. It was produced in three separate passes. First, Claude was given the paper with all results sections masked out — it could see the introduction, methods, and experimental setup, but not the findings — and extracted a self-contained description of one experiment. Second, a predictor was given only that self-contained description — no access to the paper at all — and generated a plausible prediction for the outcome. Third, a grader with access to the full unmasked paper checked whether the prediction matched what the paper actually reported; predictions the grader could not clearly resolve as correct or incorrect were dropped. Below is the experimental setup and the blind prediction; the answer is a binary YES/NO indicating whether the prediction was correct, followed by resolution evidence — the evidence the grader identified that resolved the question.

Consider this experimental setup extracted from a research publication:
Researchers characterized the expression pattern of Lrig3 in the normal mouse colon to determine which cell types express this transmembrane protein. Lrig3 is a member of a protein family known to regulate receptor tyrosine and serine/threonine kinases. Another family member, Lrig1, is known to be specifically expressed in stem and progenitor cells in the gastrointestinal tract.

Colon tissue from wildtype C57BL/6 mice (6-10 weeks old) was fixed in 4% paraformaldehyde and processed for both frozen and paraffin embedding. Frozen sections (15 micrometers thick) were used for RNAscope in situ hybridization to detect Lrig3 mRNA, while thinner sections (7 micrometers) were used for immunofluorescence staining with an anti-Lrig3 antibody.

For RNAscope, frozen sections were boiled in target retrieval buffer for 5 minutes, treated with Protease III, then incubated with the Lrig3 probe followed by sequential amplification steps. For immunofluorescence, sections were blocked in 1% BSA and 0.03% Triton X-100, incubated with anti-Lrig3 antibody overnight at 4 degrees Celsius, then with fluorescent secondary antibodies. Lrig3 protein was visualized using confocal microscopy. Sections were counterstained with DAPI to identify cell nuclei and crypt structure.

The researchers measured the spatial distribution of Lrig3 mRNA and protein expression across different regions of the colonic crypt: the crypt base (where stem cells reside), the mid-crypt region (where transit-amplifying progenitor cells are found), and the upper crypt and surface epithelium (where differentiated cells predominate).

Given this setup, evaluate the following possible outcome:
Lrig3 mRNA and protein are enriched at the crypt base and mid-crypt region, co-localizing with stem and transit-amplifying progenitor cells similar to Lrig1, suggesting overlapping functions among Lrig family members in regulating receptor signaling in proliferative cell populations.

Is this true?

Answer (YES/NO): NO